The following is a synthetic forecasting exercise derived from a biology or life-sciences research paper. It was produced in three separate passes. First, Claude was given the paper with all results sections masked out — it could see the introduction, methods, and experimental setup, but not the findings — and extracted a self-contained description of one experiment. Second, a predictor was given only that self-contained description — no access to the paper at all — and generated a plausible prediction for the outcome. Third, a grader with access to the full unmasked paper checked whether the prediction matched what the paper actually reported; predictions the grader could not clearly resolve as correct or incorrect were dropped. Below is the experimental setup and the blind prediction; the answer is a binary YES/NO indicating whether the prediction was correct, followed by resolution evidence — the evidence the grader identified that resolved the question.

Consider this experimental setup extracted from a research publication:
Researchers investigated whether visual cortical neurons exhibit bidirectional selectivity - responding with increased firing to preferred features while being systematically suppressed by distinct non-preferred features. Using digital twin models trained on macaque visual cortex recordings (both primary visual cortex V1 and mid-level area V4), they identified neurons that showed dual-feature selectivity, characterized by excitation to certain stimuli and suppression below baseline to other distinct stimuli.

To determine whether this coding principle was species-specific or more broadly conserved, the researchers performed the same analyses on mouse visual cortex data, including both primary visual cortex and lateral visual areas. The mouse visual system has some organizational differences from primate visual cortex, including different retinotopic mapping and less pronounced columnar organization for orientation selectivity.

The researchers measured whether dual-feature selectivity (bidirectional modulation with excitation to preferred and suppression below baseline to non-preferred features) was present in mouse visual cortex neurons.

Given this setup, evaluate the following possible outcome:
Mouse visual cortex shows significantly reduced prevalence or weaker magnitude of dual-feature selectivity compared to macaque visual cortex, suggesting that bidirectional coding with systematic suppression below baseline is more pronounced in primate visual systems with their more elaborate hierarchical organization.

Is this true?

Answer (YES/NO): NO